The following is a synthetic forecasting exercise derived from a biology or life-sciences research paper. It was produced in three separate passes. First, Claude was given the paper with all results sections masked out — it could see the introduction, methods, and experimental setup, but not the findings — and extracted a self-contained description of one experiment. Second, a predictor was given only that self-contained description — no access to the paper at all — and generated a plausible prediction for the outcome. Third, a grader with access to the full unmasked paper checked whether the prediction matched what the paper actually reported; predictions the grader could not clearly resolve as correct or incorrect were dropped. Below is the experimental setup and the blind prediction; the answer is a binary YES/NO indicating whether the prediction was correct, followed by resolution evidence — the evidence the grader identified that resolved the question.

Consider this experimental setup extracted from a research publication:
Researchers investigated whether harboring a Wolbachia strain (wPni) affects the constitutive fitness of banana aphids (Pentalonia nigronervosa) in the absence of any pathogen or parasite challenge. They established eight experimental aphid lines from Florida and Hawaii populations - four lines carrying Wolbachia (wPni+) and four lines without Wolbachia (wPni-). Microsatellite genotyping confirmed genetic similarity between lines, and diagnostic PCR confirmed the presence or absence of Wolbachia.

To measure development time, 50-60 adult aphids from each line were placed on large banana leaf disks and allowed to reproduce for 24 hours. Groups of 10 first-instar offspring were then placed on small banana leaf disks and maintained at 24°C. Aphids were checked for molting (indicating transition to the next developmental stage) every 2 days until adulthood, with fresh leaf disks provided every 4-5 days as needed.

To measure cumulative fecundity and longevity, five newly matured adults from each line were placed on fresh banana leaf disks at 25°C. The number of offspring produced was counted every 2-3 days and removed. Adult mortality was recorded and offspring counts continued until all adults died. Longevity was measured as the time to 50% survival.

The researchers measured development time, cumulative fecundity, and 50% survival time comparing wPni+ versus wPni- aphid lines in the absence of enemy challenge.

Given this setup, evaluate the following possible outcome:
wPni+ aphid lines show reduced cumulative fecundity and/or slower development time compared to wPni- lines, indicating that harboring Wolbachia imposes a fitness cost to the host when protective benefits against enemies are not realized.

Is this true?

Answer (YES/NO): NO